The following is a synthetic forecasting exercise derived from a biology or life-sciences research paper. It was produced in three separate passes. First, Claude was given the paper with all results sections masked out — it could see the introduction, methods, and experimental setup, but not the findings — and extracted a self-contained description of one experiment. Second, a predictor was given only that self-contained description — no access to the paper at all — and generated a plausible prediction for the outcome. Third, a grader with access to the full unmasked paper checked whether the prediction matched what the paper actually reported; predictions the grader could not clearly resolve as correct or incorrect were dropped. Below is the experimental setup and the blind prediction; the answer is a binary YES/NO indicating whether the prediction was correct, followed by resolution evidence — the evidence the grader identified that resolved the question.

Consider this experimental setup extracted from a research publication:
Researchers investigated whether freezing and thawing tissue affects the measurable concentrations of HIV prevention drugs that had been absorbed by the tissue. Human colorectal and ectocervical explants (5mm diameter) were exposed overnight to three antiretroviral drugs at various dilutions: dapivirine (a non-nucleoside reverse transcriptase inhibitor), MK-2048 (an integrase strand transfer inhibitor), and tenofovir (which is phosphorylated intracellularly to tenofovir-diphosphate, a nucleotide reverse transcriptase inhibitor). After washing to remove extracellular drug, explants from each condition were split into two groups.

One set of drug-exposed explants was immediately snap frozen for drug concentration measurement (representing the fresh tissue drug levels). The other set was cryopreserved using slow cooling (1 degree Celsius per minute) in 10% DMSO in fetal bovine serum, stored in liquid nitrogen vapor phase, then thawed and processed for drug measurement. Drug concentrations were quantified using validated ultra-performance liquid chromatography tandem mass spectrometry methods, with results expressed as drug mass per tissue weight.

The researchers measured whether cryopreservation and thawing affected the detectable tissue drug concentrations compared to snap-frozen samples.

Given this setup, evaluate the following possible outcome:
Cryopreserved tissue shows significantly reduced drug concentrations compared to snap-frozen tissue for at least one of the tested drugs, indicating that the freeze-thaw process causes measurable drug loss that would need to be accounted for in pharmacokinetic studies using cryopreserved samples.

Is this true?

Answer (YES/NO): YES